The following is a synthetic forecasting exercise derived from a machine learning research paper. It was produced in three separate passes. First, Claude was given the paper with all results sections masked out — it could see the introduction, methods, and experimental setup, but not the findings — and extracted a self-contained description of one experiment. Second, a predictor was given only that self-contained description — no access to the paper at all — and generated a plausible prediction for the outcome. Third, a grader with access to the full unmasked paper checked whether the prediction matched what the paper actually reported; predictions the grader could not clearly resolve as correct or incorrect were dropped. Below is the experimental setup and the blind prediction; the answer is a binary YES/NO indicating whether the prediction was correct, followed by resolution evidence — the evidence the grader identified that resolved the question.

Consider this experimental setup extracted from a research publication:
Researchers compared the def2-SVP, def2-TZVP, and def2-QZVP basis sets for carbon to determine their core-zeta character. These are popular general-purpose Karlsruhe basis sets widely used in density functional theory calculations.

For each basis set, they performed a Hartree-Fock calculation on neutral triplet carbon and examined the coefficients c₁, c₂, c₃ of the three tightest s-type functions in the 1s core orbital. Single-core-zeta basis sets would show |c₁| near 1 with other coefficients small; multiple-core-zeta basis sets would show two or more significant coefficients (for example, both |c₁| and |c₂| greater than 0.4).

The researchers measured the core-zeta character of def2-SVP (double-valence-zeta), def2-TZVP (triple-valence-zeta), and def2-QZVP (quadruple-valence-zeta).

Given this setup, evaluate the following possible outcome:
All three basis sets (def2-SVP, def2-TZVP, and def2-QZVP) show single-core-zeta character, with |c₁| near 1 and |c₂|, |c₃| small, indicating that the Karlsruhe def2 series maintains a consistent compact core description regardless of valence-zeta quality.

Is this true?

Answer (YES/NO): NO